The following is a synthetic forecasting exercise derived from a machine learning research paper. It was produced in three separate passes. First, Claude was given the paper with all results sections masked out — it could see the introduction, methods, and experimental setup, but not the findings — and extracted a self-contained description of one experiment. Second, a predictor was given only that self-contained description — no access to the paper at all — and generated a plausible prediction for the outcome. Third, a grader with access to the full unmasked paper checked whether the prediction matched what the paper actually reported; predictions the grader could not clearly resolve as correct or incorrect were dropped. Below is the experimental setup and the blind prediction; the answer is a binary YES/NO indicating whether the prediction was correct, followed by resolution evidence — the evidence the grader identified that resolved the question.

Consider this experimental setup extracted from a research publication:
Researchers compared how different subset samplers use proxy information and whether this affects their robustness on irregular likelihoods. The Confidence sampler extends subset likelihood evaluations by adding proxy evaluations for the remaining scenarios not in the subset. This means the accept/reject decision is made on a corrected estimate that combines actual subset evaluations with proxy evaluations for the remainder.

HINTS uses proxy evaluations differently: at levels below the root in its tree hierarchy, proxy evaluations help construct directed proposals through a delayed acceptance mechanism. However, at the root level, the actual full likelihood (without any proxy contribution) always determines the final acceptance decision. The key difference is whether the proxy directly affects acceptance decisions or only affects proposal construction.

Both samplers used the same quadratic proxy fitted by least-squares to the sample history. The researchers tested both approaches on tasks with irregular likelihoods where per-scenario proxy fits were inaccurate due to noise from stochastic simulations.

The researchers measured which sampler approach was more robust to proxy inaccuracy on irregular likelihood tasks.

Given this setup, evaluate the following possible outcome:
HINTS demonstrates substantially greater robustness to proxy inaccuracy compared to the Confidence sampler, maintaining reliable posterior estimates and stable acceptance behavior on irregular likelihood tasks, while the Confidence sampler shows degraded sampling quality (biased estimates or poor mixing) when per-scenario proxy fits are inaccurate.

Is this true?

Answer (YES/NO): YES